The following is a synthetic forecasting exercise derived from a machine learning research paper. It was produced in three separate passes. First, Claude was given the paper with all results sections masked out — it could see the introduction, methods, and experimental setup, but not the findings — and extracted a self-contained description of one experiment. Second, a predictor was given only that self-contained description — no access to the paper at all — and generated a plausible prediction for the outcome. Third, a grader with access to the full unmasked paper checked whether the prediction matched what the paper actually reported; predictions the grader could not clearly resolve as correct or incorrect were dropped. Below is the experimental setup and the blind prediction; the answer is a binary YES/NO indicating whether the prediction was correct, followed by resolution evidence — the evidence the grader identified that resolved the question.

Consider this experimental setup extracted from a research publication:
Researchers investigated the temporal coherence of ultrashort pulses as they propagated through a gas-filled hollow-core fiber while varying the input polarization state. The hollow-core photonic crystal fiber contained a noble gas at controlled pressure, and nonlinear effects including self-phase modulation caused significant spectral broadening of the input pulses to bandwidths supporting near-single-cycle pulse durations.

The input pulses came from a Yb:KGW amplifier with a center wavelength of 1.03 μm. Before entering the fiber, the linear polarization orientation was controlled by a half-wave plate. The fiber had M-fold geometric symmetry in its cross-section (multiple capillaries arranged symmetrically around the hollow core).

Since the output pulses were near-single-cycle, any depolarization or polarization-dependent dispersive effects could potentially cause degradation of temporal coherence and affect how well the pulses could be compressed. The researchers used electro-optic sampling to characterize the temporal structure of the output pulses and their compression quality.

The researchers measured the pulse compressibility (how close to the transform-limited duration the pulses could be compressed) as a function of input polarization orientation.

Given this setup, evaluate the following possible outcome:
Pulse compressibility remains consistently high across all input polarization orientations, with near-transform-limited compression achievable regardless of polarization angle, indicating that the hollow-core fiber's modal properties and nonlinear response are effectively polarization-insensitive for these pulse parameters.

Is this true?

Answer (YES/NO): YES